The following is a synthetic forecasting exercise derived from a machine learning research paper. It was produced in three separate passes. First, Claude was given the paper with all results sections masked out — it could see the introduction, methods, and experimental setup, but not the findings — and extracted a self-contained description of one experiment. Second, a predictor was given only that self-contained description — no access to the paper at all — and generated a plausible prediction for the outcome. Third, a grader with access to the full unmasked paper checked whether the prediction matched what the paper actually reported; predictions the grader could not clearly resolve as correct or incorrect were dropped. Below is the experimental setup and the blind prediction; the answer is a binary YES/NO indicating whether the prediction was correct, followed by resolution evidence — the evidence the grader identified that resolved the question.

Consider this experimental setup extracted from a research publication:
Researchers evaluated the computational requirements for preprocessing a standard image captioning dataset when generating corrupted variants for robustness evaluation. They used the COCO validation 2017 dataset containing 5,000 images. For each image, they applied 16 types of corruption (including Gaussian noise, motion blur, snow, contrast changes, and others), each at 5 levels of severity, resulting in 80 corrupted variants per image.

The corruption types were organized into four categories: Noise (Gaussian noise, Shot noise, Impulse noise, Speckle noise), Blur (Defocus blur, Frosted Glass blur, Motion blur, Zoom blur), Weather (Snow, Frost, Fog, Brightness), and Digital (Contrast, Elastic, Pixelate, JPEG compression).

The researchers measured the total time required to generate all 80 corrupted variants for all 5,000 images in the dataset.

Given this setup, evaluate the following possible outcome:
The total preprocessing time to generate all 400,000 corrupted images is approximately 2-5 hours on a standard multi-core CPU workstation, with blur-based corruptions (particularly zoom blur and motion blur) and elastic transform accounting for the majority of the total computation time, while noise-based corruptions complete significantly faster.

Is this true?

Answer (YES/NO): NO